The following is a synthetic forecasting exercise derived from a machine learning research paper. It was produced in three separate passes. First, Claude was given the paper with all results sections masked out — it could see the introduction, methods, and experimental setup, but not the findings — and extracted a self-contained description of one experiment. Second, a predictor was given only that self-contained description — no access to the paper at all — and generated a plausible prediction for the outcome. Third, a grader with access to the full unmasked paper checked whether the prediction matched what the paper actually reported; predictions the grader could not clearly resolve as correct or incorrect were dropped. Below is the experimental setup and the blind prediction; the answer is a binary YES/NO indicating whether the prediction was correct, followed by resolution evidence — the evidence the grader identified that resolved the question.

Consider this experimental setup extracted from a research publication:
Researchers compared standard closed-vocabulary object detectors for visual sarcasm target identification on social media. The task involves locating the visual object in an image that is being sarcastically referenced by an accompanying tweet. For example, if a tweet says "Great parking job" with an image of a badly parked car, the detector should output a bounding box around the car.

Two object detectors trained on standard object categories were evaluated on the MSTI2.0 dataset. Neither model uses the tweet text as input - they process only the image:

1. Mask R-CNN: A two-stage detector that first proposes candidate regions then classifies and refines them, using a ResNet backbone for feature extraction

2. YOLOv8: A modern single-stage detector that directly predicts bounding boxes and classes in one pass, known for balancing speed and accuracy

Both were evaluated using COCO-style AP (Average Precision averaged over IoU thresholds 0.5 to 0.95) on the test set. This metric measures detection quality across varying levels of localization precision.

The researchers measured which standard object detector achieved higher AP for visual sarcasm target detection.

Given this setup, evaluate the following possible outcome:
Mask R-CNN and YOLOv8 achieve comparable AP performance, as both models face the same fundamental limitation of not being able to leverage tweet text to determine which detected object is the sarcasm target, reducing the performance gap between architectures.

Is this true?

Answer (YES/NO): NO